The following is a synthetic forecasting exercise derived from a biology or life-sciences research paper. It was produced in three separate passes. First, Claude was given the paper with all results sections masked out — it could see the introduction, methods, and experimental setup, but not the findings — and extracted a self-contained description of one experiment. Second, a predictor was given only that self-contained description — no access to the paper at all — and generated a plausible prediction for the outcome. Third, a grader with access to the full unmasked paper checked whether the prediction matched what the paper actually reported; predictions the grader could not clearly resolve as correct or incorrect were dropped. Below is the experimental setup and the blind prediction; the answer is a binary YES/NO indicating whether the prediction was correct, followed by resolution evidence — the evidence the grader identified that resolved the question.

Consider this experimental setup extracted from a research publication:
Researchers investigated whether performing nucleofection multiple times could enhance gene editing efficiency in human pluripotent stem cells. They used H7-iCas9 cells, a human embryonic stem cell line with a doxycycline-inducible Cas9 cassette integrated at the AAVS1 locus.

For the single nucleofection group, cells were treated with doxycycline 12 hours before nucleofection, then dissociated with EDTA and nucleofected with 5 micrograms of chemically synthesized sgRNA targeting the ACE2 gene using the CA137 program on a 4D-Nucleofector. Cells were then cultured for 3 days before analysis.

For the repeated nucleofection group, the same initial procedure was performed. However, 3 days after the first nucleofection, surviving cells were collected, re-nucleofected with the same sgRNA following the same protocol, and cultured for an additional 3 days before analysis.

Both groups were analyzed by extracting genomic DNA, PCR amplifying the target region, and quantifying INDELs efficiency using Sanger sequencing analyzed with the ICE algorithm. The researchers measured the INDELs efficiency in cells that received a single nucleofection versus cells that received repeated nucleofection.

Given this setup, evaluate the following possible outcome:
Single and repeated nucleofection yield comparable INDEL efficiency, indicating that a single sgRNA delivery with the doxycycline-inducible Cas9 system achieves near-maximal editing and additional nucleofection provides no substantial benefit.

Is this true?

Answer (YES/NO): NO